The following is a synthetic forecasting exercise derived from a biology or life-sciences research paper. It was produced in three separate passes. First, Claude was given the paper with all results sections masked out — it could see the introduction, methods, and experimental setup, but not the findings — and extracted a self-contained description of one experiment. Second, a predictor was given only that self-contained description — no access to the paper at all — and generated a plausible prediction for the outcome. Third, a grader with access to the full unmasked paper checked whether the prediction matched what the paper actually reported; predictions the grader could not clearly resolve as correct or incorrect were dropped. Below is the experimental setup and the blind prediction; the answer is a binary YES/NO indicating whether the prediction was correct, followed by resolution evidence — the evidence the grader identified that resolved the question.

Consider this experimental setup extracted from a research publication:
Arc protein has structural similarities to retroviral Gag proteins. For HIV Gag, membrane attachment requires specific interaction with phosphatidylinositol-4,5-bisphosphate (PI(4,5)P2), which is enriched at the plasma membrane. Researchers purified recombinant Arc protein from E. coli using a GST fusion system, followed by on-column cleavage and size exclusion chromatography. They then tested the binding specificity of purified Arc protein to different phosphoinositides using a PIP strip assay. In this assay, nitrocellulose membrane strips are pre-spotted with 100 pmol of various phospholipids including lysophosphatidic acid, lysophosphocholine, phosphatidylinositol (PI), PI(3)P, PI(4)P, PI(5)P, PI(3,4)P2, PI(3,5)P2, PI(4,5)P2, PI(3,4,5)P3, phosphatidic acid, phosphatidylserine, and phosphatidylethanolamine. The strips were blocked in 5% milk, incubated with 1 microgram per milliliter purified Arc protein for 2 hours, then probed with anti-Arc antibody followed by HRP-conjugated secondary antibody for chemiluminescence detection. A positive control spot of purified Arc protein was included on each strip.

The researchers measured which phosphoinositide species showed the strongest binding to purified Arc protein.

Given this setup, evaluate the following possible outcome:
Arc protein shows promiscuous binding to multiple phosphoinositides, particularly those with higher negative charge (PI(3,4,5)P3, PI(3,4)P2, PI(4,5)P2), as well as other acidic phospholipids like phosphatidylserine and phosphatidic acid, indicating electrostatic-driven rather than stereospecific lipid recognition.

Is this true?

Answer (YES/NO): NO